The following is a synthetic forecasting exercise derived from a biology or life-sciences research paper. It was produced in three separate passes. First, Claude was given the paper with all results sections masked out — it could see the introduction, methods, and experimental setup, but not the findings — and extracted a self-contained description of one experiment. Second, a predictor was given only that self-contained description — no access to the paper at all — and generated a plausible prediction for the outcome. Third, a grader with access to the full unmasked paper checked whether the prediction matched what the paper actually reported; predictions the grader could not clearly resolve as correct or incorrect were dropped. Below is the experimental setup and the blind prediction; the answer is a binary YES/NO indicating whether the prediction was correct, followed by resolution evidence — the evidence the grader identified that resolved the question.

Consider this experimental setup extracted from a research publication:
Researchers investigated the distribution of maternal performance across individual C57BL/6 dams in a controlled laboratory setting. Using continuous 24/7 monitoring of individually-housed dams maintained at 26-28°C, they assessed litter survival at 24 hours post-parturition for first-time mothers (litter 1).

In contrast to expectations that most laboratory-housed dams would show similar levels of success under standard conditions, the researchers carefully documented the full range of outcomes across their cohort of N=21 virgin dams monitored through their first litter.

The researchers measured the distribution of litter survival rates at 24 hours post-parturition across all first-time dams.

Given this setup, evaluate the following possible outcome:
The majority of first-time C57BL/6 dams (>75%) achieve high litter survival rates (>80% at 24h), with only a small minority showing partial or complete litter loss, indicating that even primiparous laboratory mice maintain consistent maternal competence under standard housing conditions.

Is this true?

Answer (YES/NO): NO